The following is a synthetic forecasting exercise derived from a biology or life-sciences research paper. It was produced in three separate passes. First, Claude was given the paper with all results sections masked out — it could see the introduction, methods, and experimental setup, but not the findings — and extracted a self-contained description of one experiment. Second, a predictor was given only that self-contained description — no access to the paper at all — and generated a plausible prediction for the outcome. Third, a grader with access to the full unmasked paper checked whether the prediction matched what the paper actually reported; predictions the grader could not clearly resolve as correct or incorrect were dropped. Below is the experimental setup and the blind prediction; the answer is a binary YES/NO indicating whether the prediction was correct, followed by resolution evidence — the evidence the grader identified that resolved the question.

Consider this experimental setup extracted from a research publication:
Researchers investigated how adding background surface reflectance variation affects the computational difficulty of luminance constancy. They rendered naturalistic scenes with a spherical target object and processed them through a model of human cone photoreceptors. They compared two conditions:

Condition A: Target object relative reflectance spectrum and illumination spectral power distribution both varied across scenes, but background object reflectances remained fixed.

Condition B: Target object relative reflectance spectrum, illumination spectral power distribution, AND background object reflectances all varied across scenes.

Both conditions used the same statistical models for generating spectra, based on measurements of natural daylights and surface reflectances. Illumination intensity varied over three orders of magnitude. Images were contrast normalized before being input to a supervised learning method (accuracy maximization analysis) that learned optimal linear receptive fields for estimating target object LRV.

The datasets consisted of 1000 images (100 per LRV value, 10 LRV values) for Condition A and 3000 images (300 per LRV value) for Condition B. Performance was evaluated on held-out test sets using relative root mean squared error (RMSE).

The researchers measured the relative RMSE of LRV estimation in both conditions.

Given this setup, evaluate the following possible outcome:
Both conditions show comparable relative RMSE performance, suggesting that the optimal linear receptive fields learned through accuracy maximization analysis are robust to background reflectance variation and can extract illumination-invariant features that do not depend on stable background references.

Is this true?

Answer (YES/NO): NO